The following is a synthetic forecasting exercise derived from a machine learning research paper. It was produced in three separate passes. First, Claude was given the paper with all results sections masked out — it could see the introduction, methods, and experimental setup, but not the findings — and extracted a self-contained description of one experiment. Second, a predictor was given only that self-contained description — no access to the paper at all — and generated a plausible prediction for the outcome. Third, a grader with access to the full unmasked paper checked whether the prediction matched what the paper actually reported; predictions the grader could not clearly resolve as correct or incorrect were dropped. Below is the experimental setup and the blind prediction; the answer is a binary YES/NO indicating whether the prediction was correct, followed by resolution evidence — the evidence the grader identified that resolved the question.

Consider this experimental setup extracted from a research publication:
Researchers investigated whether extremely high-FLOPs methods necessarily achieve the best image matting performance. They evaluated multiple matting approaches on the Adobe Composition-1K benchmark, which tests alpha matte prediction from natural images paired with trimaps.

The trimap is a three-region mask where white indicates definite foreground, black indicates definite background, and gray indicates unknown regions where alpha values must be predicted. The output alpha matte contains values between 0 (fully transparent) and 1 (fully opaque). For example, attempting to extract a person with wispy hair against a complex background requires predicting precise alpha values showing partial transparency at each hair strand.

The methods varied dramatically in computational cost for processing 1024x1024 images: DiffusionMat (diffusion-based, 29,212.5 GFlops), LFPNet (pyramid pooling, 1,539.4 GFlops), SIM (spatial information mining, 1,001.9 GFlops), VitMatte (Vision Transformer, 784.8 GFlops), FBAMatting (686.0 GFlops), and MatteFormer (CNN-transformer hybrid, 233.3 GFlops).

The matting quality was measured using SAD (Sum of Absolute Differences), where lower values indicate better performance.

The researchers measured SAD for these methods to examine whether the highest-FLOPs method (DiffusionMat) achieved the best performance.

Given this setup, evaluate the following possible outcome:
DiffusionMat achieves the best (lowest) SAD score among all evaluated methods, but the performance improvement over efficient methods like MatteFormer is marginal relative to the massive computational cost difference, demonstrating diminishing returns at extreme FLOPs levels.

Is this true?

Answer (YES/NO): NO